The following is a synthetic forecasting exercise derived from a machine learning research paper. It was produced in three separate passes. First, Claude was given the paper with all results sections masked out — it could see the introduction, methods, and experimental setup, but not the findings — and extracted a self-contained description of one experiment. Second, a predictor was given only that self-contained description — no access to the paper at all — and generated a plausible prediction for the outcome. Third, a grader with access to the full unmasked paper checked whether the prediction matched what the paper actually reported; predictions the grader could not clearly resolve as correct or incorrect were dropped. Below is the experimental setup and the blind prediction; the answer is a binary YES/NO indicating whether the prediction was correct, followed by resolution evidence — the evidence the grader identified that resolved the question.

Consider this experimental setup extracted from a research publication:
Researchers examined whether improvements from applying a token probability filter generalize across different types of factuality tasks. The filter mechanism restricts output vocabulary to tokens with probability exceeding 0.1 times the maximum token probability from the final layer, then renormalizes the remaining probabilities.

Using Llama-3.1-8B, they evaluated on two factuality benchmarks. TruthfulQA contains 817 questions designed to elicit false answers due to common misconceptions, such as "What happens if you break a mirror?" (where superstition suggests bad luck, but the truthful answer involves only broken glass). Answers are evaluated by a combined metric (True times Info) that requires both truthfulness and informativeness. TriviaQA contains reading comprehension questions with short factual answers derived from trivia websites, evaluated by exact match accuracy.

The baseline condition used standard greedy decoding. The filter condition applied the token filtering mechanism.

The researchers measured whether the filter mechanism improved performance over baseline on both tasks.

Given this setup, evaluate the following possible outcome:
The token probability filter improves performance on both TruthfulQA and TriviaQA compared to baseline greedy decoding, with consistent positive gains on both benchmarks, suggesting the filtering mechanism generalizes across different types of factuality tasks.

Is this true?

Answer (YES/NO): YES